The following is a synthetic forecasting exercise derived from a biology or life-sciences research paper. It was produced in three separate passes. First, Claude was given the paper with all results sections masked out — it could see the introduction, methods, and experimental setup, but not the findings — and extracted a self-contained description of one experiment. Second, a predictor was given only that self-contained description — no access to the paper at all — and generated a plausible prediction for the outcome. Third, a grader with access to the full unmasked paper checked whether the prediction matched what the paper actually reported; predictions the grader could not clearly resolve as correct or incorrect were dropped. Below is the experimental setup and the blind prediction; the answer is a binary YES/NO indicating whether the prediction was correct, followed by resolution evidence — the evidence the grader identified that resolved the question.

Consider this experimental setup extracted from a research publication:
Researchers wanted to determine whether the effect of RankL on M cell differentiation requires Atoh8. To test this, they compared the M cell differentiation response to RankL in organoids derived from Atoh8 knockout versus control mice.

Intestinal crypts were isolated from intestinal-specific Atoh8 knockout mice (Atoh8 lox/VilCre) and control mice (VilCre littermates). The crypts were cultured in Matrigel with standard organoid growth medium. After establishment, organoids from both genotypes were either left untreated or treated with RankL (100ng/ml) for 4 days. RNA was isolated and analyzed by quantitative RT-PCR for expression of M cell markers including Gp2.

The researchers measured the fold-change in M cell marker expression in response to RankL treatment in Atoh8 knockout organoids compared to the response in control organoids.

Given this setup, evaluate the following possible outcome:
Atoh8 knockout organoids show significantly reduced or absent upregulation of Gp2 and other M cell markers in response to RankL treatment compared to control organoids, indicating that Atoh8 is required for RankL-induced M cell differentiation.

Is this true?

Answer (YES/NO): NO